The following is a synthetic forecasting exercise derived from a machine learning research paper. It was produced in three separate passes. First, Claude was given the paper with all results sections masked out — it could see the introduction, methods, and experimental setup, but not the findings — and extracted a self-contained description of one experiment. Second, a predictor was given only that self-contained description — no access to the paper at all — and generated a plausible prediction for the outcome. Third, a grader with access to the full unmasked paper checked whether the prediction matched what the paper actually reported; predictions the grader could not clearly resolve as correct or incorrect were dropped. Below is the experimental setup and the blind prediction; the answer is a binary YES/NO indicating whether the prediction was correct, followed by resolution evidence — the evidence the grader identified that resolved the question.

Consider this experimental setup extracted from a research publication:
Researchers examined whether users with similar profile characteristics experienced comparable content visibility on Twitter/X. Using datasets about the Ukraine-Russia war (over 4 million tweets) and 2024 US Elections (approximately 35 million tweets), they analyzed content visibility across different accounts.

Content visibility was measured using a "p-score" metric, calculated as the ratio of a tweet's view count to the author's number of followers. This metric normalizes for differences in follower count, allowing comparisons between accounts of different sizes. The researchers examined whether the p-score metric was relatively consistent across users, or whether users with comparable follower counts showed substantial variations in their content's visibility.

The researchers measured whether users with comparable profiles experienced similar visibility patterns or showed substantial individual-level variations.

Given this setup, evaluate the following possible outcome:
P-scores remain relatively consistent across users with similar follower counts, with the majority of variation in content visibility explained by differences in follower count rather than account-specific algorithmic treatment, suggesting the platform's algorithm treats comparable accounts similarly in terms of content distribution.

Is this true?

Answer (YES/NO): NO